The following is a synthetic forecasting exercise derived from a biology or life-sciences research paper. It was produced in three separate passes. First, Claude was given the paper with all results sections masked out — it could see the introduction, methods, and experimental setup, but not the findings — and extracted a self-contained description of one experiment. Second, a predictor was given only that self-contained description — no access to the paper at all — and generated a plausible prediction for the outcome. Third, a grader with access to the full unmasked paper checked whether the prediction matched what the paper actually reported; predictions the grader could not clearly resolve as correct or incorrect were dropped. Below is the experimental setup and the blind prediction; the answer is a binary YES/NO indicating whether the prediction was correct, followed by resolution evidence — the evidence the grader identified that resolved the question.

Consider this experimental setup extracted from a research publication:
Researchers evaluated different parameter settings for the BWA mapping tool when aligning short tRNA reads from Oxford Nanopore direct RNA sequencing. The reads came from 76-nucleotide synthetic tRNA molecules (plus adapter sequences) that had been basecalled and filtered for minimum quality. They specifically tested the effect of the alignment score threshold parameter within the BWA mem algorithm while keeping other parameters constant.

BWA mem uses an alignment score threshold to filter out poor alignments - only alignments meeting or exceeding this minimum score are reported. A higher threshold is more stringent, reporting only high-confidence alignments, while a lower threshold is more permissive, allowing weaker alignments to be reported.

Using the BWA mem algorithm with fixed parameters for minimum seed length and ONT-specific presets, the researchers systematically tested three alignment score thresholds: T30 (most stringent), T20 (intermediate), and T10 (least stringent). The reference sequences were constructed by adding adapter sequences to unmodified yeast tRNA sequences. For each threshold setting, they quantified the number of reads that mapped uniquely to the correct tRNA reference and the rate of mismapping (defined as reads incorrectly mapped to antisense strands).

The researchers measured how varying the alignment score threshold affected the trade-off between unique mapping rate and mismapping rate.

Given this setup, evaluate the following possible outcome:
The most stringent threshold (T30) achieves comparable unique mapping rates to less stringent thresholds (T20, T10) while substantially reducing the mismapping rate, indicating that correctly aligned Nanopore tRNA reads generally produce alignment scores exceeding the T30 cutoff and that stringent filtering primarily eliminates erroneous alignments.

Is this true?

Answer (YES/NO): NO